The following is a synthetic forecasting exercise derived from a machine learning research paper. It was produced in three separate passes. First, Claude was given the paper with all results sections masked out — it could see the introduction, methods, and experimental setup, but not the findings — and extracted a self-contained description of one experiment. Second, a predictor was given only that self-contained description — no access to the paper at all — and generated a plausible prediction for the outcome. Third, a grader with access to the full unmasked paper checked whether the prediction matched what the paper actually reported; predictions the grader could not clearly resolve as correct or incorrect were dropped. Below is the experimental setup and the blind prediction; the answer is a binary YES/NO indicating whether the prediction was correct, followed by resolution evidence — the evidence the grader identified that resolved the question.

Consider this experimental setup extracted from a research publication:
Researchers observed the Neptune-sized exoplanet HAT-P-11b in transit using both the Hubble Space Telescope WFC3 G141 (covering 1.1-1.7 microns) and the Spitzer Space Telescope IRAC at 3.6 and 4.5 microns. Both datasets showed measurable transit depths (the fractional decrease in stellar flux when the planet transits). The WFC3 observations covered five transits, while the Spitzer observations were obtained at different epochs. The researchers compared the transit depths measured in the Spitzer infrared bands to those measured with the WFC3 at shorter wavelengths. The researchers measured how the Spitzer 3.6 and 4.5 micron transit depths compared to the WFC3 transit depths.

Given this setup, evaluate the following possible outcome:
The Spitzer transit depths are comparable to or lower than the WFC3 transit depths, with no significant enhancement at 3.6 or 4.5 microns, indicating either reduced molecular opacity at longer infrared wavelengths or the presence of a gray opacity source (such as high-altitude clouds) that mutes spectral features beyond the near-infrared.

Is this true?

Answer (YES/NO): YES